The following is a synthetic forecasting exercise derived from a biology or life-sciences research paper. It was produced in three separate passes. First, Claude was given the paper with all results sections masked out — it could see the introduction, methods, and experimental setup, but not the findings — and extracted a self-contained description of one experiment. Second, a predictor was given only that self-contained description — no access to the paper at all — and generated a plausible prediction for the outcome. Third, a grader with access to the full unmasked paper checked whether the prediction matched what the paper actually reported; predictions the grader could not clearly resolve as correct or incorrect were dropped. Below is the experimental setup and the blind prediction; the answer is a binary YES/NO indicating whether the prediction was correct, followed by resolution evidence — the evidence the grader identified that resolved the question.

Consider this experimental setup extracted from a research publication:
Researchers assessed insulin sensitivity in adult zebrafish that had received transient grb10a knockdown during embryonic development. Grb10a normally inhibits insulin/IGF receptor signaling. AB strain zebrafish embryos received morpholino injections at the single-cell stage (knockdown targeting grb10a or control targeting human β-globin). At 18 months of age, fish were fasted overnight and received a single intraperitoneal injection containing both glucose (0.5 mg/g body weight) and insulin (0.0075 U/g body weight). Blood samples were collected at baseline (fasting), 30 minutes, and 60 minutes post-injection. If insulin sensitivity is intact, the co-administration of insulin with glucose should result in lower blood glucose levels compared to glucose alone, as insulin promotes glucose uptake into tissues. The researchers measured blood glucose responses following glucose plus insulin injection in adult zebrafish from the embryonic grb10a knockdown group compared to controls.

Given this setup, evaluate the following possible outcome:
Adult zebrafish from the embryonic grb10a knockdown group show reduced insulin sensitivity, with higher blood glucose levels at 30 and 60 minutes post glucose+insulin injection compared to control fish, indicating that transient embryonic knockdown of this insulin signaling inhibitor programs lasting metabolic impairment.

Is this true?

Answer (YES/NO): NO